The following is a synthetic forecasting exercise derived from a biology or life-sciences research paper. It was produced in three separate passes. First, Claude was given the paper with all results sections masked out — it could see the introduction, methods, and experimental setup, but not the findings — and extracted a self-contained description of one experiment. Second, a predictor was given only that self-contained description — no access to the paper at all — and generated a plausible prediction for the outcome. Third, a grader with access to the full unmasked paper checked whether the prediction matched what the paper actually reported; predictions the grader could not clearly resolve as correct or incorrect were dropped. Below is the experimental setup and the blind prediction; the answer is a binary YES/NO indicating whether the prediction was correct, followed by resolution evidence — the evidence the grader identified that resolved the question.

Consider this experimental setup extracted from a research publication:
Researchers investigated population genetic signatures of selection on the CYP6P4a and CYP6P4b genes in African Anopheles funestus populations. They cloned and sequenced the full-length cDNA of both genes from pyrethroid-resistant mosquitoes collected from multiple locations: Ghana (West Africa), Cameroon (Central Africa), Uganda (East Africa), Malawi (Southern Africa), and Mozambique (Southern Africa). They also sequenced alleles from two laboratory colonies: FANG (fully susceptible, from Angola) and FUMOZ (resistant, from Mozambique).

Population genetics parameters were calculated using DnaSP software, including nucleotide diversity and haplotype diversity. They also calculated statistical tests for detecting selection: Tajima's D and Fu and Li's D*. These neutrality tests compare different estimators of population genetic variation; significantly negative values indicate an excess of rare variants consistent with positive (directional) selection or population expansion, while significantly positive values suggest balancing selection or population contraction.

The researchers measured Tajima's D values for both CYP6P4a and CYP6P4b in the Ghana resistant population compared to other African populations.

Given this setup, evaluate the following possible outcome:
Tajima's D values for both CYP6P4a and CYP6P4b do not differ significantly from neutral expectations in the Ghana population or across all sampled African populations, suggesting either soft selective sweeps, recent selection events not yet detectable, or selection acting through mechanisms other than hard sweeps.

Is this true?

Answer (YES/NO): NO